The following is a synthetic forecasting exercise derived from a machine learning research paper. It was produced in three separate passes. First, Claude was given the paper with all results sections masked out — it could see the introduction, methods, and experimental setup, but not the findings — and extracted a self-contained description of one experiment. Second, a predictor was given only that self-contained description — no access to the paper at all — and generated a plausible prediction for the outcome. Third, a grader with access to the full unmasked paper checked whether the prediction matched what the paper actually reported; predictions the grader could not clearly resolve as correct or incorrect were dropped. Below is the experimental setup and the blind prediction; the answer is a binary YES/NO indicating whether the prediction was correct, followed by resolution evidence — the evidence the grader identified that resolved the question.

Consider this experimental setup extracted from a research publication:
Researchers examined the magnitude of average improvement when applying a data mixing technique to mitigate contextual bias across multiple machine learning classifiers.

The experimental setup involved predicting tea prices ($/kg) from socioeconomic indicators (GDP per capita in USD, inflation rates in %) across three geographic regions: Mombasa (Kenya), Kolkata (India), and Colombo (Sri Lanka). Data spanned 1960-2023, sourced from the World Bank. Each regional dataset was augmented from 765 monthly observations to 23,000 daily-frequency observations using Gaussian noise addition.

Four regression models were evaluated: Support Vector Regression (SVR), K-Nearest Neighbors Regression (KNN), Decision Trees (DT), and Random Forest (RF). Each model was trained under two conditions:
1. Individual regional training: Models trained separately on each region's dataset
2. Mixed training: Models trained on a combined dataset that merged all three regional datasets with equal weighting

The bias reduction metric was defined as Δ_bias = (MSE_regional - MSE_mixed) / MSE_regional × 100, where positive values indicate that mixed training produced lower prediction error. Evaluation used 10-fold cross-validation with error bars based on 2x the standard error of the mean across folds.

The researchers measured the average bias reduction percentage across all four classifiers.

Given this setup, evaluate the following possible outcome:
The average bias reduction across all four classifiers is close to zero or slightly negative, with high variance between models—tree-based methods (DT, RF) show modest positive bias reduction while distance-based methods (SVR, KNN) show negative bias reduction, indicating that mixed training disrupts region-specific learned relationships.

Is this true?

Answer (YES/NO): NO